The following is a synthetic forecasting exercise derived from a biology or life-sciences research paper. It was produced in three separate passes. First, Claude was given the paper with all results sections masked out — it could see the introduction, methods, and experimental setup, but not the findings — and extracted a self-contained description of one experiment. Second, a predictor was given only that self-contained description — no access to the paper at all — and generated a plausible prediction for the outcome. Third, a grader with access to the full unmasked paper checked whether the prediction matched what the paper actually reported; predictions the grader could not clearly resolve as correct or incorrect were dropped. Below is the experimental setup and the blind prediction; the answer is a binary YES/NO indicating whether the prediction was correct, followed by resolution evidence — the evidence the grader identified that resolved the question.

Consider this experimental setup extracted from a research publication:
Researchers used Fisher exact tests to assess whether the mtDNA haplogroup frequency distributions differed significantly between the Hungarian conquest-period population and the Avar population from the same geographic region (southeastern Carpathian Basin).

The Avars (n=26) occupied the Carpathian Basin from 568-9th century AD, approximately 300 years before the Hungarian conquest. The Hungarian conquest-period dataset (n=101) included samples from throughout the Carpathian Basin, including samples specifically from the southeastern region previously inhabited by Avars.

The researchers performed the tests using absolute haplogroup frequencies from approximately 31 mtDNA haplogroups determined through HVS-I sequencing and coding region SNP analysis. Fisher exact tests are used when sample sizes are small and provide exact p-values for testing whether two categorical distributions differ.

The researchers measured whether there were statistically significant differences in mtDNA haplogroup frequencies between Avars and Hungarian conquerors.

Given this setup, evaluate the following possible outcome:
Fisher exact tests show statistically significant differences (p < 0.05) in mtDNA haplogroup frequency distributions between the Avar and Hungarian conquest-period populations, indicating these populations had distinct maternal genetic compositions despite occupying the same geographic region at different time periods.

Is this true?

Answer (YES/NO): NO